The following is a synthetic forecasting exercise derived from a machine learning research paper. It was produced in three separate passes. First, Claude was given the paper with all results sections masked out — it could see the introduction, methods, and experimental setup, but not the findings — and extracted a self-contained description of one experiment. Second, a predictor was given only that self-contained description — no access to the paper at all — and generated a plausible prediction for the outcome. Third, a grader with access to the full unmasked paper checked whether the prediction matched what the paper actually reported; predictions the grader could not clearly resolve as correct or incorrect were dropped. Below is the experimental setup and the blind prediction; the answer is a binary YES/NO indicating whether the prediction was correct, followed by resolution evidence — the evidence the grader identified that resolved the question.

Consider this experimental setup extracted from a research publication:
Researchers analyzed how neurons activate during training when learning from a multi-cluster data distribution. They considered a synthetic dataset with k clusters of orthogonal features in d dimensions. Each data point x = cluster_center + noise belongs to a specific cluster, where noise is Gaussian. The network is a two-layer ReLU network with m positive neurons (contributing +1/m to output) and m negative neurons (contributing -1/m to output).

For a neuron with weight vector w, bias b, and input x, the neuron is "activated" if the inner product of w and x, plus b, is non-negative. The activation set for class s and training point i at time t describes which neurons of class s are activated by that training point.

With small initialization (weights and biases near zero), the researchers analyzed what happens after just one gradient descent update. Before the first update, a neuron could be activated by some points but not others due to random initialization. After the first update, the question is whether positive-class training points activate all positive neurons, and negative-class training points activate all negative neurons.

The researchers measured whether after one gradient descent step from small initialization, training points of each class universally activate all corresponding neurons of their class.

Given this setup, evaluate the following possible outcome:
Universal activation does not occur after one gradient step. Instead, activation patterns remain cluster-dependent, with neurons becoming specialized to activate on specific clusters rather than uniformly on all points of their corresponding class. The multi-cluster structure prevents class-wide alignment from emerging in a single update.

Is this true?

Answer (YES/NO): NO